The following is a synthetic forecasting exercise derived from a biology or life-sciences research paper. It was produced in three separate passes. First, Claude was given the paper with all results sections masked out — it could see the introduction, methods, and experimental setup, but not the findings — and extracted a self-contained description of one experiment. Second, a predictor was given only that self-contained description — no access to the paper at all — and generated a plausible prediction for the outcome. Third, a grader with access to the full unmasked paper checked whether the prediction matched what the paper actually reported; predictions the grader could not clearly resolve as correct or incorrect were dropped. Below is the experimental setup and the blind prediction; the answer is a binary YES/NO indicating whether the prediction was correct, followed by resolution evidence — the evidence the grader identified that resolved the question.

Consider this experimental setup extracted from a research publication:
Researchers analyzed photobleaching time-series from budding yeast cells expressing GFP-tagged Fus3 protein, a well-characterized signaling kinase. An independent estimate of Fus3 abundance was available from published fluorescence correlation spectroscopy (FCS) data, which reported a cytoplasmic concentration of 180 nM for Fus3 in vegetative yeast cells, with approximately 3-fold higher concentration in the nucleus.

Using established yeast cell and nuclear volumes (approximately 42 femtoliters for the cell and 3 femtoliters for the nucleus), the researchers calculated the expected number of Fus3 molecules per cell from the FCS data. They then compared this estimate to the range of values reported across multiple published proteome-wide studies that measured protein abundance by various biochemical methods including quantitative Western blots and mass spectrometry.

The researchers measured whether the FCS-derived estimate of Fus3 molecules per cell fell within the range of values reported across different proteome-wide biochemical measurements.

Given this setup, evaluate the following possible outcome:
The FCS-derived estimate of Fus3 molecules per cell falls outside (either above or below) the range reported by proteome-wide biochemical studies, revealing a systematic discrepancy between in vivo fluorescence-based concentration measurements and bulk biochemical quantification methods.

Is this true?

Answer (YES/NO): NO